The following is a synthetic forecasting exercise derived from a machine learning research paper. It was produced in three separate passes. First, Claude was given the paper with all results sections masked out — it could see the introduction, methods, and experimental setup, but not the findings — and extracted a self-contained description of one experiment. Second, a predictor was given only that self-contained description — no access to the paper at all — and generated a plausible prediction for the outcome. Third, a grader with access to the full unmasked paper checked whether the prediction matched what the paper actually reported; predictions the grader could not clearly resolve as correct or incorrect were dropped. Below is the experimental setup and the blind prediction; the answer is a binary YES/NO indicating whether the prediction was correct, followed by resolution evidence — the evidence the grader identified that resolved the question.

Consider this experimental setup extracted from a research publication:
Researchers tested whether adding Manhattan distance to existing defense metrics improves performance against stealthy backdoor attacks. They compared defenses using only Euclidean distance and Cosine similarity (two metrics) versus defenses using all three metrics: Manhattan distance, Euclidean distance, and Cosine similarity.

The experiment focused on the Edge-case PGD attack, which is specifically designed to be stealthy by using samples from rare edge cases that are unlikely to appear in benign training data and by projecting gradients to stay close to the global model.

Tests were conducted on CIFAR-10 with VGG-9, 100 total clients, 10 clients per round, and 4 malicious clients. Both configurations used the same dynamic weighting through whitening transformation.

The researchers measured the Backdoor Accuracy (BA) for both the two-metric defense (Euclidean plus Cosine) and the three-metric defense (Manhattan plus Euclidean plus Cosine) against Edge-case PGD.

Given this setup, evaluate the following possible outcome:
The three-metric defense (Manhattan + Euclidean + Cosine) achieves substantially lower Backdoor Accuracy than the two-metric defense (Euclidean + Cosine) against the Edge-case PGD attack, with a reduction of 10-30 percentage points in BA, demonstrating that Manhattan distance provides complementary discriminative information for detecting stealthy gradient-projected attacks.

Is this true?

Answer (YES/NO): NO